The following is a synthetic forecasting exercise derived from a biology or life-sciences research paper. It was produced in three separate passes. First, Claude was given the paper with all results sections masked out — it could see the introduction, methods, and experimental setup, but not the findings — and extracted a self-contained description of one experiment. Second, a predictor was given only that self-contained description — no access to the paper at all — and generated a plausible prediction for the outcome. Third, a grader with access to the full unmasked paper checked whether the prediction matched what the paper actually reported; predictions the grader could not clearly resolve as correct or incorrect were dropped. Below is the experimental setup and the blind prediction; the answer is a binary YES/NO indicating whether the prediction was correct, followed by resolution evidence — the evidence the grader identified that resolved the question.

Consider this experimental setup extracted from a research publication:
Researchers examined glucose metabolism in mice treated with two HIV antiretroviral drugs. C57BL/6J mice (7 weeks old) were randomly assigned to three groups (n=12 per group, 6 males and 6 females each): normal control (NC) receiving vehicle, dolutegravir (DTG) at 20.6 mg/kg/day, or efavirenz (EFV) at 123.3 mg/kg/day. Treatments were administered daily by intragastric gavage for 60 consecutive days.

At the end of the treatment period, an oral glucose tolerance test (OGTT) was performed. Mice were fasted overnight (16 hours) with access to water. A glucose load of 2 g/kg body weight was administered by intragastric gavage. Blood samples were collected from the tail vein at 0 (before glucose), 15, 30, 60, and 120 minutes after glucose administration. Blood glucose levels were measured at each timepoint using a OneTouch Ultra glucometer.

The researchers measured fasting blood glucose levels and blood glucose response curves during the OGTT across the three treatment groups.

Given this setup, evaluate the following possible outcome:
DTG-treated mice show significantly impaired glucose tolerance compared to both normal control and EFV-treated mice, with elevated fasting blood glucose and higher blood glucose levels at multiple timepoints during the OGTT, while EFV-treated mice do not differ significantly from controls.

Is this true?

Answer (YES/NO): NO